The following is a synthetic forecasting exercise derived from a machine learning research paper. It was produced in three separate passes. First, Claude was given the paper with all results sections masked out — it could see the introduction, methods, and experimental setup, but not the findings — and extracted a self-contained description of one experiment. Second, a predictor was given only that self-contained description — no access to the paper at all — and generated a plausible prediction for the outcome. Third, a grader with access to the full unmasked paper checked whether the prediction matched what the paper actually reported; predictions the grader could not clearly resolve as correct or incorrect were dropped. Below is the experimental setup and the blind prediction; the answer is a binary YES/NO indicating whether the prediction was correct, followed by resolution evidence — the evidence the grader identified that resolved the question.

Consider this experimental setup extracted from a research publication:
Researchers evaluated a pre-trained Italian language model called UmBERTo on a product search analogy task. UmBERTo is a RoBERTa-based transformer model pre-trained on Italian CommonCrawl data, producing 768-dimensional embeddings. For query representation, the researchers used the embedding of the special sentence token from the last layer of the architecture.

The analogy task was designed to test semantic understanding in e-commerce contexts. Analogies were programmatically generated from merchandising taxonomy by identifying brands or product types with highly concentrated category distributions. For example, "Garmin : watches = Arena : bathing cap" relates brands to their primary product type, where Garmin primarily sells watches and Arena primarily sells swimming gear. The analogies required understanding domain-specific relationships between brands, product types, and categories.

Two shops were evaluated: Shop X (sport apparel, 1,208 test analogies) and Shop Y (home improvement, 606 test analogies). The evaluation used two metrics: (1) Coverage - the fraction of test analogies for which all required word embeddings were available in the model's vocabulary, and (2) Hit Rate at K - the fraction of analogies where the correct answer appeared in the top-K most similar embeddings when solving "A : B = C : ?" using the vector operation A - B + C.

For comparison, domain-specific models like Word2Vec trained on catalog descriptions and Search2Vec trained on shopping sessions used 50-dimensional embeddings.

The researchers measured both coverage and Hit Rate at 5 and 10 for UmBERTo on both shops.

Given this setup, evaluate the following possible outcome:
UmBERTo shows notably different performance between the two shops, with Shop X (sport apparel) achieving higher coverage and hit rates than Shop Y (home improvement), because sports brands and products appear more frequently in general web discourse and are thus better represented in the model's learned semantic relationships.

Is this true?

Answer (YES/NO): NO